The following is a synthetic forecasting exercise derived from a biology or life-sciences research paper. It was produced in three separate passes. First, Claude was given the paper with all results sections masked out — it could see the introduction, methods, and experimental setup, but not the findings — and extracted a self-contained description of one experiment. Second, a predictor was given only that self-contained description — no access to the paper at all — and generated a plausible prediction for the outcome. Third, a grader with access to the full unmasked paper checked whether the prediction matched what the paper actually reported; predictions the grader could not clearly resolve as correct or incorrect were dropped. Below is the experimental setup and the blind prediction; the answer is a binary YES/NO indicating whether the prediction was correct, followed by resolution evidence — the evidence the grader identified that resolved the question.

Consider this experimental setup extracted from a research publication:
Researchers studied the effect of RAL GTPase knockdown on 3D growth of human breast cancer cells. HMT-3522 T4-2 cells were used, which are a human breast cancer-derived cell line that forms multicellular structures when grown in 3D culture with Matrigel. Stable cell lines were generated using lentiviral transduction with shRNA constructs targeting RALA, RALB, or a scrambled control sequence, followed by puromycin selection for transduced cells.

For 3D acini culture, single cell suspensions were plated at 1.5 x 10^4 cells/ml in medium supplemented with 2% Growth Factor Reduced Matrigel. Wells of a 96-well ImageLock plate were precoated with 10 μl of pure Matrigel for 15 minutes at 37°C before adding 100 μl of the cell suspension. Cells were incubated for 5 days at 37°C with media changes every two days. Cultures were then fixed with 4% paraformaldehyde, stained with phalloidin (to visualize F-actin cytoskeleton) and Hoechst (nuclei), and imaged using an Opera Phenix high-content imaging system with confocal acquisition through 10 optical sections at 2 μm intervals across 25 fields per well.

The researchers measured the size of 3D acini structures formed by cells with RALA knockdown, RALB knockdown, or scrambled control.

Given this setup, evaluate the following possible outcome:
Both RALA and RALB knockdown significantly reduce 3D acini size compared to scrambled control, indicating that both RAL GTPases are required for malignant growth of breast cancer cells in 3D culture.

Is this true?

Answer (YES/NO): YES